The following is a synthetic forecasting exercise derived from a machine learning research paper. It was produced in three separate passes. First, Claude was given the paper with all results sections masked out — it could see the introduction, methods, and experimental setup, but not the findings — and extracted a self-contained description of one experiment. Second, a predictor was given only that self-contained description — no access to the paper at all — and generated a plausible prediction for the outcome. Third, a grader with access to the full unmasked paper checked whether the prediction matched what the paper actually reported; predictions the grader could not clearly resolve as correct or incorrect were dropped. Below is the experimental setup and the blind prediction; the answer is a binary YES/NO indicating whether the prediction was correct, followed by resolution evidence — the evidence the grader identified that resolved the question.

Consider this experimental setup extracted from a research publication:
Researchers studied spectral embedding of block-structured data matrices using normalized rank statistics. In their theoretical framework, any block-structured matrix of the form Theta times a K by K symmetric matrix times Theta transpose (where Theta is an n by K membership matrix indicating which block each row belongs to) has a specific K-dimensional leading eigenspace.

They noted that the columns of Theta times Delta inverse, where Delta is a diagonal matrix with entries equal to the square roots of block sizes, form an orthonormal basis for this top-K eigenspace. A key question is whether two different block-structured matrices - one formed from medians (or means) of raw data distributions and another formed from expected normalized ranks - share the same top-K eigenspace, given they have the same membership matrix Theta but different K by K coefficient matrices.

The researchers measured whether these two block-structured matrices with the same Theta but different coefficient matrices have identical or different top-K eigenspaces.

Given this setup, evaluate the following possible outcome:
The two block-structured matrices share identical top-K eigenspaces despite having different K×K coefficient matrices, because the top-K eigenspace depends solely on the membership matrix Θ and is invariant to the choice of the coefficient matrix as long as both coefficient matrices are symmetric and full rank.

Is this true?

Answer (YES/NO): YES